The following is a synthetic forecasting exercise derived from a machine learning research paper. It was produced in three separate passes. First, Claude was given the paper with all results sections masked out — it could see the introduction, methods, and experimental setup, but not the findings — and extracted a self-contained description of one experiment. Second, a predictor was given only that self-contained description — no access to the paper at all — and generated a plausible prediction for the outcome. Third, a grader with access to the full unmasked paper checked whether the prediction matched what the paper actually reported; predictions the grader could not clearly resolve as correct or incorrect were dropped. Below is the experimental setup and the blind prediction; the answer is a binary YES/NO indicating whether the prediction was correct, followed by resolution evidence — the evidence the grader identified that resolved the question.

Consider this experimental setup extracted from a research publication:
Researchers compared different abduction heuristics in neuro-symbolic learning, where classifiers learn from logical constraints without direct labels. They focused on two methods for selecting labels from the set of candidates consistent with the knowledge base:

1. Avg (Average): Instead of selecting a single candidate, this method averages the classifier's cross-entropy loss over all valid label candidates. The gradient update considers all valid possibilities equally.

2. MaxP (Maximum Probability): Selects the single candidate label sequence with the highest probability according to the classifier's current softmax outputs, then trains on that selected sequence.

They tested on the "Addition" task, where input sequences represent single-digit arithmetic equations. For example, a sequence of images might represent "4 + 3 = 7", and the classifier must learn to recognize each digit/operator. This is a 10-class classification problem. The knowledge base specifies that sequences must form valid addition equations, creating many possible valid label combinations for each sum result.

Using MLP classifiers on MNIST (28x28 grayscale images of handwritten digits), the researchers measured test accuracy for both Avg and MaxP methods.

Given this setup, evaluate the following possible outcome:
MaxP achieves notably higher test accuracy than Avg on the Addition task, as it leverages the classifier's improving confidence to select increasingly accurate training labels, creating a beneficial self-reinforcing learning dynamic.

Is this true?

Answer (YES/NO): YES